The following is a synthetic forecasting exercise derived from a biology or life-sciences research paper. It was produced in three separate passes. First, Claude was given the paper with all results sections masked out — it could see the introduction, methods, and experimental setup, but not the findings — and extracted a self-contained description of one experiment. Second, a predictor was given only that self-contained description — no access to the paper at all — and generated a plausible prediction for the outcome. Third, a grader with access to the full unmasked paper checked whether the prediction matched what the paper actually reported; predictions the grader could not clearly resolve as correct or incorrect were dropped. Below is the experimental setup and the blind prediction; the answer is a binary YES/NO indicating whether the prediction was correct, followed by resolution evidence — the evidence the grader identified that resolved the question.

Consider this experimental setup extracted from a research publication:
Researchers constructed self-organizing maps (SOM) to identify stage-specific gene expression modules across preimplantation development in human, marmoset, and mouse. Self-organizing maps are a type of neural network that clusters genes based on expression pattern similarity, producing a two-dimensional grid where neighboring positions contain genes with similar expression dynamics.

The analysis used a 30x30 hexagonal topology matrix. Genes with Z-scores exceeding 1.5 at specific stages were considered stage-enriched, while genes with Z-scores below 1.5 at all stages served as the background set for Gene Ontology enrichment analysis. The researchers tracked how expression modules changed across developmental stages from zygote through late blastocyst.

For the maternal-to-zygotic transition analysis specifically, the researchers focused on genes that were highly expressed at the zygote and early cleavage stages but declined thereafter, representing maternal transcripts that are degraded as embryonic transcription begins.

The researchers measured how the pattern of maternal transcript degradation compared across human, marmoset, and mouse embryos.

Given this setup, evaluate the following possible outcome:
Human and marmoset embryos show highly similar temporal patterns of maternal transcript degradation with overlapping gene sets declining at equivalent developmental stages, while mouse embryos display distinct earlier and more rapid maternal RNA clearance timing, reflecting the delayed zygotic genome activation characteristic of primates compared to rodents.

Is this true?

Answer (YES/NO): YES